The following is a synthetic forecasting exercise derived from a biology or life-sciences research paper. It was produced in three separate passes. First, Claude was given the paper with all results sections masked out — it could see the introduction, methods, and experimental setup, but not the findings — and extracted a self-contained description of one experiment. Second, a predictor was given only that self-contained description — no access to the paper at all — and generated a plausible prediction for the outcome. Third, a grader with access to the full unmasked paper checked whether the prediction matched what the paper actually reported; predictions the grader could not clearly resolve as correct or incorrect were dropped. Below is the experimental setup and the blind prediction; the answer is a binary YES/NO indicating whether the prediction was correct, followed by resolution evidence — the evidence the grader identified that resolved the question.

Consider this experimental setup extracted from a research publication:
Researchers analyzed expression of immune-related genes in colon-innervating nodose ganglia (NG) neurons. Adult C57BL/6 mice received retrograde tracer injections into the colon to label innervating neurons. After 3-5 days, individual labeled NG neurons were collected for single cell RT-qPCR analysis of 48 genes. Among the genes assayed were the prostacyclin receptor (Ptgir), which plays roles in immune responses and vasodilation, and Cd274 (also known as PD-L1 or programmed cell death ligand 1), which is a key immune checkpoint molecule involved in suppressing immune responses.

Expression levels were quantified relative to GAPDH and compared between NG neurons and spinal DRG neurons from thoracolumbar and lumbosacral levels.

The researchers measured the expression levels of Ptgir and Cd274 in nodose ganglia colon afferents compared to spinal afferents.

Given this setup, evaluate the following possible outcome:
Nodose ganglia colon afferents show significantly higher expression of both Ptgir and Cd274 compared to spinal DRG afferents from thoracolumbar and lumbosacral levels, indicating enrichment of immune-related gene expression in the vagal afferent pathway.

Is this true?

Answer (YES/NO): YES